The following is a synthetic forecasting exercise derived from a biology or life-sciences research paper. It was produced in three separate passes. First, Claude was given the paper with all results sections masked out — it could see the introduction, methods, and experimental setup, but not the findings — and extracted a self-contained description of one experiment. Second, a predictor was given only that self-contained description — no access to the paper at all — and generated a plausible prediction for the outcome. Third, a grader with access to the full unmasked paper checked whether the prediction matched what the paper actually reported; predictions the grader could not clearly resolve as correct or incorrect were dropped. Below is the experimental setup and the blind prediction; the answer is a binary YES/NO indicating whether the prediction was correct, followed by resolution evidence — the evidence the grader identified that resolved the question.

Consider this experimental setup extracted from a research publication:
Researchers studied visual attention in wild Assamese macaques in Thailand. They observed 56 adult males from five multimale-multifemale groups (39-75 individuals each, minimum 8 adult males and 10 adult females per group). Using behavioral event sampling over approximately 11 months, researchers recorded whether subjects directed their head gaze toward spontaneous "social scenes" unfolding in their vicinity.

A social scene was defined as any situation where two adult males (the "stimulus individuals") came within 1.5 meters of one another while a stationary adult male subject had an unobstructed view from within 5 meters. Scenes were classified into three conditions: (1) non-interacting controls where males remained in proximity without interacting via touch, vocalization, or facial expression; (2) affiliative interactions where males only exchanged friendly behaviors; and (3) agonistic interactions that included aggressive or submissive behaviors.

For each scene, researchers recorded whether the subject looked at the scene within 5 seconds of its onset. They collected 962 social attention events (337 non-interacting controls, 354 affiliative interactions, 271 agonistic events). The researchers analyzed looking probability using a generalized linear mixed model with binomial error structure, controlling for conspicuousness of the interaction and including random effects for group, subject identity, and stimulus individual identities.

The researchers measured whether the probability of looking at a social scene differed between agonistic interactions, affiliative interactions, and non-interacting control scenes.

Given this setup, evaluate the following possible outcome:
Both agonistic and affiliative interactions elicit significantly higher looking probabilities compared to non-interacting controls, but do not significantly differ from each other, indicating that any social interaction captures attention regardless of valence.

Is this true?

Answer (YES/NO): NO